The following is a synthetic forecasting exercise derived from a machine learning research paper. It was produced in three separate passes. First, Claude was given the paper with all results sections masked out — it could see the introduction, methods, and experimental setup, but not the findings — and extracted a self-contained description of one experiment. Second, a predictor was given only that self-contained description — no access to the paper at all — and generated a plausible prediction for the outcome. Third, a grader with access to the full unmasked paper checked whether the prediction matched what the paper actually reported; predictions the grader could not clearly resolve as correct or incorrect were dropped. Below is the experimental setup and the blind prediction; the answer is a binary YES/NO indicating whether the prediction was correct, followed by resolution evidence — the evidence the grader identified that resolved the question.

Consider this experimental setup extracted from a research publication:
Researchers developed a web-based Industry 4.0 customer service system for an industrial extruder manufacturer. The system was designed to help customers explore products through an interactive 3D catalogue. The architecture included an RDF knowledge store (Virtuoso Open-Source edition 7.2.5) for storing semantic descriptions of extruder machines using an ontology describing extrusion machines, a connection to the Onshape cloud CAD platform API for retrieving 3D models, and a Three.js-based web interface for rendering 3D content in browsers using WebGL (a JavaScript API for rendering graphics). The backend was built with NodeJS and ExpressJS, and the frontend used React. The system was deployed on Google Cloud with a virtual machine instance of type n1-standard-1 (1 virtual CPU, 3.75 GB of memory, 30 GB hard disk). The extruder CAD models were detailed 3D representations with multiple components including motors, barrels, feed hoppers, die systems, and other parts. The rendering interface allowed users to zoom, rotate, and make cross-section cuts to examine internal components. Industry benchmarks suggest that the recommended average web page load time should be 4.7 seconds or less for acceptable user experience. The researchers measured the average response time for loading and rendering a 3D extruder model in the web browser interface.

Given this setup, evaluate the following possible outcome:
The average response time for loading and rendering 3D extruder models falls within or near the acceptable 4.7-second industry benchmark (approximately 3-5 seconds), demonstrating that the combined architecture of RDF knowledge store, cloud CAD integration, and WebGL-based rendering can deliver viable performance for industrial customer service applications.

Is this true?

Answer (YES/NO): NO